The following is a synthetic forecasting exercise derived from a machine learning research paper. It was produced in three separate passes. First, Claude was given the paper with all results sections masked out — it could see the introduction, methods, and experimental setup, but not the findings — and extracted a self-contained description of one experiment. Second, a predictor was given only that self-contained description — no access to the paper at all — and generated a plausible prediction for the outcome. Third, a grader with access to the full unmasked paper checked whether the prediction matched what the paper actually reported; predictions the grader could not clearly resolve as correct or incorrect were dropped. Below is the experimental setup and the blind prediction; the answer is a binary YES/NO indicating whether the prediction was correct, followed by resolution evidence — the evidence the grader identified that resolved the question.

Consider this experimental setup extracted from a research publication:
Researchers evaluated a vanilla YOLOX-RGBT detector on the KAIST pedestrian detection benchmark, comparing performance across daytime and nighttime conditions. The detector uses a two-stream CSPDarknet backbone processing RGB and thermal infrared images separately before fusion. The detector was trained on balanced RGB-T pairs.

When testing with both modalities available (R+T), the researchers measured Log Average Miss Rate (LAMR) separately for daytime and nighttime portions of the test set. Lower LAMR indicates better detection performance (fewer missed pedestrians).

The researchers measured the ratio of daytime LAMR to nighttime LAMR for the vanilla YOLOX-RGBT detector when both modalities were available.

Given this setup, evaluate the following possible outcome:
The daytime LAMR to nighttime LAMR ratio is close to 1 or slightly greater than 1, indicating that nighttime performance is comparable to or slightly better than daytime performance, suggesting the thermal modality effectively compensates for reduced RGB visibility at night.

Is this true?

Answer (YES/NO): NO